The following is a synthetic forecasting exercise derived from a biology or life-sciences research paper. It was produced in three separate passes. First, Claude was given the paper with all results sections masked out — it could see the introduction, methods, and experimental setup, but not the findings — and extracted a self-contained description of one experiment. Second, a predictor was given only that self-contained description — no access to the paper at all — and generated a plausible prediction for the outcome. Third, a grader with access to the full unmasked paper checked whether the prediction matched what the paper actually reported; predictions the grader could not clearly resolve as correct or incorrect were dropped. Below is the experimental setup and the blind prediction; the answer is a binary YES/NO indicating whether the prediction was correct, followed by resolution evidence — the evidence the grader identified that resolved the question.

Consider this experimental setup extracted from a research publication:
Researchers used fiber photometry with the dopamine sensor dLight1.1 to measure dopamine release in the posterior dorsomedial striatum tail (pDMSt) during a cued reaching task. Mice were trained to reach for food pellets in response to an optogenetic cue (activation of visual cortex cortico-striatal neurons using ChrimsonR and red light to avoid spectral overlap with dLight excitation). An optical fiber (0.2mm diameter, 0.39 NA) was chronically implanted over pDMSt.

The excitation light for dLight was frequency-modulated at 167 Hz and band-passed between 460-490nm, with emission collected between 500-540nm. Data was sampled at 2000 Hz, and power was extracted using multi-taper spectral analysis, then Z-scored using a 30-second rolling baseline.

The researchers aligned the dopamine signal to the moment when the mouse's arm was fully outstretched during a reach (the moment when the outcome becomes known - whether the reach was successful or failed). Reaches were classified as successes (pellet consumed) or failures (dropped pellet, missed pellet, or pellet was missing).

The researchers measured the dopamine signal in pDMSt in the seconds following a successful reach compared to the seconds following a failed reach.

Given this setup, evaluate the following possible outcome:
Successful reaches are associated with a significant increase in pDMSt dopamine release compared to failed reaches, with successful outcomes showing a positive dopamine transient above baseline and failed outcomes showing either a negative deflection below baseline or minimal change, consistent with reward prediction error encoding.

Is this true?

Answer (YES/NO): YES